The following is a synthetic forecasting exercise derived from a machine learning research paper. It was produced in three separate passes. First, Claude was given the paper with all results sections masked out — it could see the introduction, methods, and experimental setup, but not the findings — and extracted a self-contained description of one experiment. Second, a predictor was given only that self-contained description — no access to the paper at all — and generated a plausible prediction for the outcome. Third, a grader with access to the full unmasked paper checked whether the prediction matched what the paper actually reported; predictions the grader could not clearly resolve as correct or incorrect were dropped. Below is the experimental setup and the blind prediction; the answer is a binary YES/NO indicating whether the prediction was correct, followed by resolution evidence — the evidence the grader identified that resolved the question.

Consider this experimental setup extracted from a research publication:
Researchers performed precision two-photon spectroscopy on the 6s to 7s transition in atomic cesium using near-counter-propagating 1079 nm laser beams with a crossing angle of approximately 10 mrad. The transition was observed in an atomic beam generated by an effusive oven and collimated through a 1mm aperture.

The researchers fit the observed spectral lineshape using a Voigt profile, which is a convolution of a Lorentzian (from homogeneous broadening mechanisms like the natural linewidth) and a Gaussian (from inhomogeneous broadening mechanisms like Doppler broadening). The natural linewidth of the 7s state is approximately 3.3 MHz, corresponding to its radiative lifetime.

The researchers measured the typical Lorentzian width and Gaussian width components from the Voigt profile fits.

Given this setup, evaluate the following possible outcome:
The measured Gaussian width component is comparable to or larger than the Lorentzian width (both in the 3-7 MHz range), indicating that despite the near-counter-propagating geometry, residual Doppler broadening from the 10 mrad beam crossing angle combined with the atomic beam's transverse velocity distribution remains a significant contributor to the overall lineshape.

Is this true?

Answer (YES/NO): NO